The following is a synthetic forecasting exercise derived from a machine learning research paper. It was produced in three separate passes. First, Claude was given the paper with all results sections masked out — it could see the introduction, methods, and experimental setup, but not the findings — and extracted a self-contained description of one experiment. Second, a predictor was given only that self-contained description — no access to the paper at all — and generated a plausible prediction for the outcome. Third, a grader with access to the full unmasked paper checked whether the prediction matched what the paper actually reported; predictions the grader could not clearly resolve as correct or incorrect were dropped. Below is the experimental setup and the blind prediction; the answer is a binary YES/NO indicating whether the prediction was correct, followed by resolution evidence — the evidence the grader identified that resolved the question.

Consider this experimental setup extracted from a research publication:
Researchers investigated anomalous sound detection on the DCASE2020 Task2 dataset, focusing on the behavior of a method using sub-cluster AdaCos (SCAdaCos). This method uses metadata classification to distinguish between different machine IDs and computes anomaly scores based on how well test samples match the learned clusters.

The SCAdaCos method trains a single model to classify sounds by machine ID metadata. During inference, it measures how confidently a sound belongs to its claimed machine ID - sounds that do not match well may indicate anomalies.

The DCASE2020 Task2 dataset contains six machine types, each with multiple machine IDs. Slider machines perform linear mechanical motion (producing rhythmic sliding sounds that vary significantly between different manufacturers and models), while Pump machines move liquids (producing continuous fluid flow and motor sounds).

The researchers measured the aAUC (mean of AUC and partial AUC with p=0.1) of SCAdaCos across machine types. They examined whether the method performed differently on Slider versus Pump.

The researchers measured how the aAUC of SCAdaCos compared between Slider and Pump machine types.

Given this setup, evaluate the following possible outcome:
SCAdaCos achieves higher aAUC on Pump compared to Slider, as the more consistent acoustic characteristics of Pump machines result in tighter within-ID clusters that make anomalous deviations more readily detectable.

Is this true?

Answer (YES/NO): NO